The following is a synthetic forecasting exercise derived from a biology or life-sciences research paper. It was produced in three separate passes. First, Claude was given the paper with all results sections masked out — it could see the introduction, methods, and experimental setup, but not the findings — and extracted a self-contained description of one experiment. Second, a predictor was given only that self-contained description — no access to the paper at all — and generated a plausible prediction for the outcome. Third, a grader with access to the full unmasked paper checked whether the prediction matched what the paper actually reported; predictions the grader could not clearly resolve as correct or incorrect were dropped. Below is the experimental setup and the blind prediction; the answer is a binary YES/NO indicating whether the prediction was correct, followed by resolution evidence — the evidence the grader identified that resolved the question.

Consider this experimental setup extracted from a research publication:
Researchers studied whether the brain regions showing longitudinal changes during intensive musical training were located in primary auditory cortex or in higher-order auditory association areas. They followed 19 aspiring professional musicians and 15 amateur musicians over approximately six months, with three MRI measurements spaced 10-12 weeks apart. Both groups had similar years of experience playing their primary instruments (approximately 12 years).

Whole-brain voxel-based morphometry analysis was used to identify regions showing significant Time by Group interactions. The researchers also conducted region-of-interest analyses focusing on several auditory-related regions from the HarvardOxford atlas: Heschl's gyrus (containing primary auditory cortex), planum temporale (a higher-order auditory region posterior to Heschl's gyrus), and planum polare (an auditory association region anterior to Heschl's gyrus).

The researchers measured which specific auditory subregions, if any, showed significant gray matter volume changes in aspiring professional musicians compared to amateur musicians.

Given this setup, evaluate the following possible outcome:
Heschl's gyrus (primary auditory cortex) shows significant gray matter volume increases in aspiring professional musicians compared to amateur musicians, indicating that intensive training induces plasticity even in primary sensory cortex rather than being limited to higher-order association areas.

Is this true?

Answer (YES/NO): NO